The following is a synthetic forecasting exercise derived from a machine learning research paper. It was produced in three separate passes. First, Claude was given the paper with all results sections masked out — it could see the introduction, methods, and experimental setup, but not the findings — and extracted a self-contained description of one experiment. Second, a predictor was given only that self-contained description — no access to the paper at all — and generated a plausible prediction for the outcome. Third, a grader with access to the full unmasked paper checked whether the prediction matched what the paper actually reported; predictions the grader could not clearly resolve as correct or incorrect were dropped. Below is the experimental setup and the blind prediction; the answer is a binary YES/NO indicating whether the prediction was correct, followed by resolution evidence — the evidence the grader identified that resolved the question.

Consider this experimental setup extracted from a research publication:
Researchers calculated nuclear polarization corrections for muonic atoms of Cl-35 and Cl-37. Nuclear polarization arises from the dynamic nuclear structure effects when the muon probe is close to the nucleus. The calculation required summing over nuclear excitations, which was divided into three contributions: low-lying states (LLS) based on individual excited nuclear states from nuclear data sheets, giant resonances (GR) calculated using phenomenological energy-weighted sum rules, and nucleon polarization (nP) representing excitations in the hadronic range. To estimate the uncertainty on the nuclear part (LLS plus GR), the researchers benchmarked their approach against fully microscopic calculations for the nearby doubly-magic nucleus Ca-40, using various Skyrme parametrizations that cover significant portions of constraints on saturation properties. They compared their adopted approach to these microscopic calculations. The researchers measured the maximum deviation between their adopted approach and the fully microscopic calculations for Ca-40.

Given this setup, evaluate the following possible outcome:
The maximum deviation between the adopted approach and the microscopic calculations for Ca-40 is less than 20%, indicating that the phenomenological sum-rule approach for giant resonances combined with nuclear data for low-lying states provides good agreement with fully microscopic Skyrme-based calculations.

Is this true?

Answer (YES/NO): NO